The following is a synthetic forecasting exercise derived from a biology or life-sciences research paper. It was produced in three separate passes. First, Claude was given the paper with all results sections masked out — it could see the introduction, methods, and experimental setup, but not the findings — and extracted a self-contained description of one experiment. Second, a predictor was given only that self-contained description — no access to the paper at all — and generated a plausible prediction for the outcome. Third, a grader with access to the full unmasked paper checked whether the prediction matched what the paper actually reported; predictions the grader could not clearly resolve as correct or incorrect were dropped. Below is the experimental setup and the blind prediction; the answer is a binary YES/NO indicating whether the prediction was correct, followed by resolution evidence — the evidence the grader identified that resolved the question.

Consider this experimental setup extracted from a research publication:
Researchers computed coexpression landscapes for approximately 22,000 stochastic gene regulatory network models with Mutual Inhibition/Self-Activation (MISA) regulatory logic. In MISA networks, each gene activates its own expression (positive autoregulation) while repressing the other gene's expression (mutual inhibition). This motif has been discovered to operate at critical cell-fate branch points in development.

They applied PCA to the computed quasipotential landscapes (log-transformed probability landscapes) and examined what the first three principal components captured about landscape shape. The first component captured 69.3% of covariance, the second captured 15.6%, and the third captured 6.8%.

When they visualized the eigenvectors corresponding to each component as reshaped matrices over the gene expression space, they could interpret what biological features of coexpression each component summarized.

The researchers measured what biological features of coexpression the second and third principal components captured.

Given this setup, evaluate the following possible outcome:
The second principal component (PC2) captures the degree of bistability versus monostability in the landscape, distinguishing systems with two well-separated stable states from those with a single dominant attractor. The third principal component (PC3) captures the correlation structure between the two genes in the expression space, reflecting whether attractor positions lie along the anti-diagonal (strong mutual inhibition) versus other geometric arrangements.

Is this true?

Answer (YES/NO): NO